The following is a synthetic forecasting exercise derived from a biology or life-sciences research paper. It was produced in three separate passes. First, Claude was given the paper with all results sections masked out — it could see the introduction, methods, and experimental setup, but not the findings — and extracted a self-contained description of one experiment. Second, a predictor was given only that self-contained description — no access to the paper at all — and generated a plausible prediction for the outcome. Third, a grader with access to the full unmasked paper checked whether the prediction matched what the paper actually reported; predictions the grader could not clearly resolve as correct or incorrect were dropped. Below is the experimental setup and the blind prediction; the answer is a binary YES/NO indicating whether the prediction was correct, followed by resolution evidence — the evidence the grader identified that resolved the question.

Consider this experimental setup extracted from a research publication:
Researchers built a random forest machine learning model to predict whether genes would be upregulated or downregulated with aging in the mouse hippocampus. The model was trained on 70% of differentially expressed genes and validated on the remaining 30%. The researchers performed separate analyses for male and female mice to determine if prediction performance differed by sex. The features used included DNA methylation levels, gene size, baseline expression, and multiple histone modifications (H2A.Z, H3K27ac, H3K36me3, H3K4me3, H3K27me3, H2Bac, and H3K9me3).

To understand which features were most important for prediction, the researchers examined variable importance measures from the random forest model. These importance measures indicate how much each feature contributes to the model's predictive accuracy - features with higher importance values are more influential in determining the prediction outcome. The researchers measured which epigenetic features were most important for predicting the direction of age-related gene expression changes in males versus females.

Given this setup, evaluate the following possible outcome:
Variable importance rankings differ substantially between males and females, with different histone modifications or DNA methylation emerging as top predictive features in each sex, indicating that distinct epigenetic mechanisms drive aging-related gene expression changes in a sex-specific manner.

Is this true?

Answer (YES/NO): YES